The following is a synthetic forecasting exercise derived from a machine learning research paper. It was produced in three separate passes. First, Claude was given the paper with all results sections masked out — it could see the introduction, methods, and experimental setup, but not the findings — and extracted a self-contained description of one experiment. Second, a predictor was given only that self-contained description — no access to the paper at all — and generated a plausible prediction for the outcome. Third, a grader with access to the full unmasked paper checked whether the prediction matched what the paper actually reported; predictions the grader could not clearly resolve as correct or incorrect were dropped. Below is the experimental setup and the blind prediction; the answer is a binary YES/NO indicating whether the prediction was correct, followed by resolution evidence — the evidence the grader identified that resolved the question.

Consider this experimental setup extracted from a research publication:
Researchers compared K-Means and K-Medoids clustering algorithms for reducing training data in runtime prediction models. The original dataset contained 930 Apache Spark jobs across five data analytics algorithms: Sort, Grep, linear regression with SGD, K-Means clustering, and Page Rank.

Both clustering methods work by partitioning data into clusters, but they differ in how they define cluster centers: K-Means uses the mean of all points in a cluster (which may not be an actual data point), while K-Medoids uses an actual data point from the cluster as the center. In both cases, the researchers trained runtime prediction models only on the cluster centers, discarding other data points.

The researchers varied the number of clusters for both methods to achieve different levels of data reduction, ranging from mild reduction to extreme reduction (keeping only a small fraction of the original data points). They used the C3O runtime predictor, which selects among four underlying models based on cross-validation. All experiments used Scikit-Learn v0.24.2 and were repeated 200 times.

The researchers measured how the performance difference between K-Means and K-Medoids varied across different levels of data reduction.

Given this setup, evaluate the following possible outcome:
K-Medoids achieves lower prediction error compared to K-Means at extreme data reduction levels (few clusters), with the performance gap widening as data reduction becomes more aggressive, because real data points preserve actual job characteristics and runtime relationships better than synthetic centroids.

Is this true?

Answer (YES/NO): YES